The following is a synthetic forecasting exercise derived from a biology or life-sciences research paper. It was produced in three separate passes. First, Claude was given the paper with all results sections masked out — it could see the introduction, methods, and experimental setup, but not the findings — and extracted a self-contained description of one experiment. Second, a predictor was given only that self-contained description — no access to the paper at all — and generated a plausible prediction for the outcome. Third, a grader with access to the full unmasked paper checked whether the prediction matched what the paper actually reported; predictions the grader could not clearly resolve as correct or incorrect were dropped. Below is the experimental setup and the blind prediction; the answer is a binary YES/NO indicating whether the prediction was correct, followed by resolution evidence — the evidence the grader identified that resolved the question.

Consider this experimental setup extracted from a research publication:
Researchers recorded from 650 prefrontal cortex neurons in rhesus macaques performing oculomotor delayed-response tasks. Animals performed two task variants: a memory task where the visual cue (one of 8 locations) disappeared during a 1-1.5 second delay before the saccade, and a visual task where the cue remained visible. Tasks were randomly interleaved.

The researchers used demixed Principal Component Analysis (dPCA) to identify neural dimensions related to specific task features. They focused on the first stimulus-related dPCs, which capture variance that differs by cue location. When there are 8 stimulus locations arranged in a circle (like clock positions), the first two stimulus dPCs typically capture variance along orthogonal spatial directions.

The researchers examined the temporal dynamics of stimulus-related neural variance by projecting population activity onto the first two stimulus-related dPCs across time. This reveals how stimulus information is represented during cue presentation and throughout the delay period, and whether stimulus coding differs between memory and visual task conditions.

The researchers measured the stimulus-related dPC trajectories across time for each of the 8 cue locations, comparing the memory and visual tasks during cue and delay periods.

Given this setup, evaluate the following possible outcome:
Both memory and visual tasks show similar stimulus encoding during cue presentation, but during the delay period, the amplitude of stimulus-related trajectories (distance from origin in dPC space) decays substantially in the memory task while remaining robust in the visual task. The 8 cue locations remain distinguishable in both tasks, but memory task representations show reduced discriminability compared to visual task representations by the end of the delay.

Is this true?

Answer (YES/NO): NO